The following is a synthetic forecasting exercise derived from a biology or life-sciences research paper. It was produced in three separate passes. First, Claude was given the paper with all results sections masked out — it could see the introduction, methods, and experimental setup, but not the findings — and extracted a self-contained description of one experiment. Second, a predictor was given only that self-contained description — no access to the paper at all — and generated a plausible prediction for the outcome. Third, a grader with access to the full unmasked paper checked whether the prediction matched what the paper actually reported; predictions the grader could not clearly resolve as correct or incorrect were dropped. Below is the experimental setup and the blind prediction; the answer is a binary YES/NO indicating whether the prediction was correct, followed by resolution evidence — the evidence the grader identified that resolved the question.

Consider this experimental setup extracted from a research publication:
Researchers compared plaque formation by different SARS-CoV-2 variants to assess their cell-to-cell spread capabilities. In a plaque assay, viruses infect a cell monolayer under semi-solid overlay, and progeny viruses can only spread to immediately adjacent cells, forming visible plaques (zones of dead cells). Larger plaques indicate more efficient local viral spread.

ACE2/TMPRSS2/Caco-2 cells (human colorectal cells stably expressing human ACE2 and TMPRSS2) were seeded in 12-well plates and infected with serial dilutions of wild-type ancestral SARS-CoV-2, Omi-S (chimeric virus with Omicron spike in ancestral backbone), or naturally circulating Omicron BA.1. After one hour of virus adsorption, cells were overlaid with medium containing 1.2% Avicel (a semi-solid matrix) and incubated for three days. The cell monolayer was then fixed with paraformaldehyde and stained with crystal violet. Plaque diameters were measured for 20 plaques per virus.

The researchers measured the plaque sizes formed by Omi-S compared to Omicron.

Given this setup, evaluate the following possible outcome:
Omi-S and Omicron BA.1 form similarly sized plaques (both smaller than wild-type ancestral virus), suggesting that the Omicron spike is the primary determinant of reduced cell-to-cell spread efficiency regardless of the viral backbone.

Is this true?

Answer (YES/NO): NO